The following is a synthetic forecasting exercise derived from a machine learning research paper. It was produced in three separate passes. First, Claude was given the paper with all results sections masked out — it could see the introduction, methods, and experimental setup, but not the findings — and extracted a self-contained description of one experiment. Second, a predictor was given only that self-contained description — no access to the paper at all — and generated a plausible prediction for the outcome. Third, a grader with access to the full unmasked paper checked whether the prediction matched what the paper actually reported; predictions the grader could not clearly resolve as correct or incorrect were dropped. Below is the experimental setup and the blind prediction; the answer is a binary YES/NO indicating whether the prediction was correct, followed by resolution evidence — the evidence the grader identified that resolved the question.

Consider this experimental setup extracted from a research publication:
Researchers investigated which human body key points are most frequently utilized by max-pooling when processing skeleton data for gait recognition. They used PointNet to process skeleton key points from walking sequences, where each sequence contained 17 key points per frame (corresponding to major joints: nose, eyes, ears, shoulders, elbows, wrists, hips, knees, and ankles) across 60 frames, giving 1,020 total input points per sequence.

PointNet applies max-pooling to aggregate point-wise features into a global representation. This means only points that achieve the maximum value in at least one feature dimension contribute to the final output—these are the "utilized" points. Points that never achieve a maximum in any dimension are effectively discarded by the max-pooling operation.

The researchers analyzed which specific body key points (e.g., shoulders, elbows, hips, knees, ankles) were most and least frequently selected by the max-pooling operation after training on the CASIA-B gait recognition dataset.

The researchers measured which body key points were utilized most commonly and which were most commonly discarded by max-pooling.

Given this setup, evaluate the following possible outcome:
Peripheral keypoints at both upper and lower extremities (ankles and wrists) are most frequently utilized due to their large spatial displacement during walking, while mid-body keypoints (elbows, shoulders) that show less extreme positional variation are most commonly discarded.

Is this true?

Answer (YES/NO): NO